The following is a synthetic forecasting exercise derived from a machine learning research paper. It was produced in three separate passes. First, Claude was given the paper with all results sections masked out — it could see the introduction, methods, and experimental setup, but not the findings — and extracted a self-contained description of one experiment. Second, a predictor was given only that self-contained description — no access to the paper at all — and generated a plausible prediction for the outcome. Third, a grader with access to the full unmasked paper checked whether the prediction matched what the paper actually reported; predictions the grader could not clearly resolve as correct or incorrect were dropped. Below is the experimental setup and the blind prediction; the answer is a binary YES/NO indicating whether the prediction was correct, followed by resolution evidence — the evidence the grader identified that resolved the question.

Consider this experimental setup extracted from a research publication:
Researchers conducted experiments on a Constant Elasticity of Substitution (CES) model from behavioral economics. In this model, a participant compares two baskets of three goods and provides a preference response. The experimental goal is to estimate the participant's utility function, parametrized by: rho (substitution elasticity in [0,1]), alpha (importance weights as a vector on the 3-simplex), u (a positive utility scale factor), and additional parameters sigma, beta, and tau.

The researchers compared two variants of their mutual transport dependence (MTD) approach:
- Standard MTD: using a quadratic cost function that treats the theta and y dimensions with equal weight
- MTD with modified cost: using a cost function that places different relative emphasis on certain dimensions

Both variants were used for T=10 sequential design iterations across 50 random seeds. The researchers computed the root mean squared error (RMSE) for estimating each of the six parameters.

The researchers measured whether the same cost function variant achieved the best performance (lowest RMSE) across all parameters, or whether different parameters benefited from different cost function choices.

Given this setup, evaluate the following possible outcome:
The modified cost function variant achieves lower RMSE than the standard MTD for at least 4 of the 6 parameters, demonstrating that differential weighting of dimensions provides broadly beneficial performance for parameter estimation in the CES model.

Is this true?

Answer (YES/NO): NO